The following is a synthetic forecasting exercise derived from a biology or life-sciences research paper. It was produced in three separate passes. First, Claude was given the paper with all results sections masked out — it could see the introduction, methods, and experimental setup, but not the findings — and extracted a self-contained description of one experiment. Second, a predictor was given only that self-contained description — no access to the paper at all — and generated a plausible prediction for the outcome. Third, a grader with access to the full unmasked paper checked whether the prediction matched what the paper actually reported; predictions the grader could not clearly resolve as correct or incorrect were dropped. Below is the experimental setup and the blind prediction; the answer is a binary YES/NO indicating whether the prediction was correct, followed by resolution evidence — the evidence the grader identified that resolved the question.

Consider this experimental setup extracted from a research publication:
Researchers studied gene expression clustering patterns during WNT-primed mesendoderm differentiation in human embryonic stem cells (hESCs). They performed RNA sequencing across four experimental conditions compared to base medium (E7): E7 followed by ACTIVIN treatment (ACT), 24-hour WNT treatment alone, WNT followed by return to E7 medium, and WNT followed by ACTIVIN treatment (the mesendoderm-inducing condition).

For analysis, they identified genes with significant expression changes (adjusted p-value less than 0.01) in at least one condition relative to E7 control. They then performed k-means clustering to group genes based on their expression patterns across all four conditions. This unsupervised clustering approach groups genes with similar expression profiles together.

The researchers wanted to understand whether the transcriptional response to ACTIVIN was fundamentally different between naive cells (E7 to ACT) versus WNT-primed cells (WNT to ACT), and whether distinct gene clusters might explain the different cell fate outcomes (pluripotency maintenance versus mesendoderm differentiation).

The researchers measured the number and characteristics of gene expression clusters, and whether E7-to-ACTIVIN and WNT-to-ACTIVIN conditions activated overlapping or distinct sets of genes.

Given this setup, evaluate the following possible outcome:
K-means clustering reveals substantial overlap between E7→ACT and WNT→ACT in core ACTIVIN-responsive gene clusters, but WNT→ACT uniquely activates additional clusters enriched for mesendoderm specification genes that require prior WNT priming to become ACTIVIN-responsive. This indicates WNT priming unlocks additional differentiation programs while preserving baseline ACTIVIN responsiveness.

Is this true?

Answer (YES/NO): YES